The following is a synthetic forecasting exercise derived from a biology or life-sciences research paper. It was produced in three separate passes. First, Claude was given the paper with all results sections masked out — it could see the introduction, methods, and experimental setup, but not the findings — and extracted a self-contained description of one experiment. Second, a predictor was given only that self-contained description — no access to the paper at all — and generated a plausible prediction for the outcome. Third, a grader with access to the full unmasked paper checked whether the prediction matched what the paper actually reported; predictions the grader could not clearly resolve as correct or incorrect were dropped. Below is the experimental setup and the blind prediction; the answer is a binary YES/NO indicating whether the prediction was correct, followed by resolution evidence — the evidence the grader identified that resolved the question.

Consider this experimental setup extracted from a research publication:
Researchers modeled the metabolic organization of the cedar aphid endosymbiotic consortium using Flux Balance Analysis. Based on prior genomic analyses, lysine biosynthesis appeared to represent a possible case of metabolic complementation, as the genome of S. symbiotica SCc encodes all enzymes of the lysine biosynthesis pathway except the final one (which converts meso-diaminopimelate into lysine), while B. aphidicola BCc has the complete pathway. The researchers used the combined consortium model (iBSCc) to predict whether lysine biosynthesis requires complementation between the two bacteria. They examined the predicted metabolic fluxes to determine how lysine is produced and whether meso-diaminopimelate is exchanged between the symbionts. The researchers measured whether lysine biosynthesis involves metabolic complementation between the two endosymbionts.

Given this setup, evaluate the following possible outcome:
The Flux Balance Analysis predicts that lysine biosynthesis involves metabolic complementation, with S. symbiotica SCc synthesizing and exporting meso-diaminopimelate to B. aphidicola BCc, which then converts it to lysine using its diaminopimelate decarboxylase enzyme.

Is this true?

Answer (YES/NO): NO